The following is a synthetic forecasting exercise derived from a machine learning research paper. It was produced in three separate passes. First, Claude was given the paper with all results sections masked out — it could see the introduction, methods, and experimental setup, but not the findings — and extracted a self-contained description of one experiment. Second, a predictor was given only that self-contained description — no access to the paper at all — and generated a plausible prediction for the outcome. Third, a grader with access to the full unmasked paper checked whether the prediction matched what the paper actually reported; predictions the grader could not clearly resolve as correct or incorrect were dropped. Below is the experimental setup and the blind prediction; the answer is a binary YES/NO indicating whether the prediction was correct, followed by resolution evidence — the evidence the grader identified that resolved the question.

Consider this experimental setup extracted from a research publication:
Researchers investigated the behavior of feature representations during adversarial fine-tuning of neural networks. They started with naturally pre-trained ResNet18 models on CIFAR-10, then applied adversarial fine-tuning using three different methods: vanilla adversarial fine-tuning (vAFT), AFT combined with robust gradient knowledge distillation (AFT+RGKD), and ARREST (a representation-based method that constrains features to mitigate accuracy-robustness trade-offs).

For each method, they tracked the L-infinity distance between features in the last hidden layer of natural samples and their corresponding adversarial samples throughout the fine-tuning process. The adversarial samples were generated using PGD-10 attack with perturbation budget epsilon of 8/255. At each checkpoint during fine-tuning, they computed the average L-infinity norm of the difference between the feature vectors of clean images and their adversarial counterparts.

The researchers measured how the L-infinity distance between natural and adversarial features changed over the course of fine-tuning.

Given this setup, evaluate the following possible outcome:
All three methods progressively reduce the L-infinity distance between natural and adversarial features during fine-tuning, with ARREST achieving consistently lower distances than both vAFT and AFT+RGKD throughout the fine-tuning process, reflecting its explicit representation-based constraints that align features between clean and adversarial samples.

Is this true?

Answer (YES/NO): NO